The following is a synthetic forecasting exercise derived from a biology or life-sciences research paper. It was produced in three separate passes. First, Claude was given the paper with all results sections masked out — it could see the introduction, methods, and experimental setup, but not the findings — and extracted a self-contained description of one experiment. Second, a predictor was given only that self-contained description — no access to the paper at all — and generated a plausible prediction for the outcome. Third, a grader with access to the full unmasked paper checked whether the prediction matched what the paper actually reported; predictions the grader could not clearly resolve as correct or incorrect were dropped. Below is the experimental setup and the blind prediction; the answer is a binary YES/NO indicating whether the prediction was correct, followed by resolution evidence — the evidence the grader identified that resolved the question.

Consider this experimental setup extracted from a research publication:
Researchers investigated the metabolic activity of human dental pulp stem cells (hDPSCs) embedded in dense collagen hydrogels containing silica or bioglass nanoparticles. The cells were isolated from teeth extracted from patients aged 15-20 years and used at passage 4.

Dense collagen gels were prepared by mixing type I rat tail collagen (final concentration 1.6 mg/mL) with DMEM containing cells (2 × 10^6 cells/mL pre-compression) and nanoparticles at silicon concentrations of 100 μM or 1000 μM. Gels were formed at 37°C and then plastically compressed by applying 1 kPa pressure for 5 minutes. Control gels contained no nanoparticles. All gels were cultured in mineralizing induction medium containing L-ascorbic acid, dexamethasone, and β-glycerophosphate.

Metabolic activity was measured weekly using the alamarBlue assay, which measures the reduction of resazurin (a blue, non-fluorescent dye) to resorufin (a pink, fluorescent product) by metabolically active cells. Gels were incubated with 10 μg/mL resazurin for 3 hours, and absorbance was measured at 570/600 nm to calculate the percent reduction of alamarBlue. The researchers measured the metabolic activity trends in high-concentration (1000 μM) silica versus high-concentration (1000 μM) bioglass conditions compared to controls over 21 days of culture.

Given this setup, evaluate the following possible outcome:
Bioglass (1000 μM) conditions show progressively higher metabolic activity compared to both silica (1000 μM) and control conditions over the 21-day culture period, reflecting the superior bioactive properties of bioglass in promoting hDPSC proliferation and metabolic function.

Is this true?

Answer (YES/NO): YES